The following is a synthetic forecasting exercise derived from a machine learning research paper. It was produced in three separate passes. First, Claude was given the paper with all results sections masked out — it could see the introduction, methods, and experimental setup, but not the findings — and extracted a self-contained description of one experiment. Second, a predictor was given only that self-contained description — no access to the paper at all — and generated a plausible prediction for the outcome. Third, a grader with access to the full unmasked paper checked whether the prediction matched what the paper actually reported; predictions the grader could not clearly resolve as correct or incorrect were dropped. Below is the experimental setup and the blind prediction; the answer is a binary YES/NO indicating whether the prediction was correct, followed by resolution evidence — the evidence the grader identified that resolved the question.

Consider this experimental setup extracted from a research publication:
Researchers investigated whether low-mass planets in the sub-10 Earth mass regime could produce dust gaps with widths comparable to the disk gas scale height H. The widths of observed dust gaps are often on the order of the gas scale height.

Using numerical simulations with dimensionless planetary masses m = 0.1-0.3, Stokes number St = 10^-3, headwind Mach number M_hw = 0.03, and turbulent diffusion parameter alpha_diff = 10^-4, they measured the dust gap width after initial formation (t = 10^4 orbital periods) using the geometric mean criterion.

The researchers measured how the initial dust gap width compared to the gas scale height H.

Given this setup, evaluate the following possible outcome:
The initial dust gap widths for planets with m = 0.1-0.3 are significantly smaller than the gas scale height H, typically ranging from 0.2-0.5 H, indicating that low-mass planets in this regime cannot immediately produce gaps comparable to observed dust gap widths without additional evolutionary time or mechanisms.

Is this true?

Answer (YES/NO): NO